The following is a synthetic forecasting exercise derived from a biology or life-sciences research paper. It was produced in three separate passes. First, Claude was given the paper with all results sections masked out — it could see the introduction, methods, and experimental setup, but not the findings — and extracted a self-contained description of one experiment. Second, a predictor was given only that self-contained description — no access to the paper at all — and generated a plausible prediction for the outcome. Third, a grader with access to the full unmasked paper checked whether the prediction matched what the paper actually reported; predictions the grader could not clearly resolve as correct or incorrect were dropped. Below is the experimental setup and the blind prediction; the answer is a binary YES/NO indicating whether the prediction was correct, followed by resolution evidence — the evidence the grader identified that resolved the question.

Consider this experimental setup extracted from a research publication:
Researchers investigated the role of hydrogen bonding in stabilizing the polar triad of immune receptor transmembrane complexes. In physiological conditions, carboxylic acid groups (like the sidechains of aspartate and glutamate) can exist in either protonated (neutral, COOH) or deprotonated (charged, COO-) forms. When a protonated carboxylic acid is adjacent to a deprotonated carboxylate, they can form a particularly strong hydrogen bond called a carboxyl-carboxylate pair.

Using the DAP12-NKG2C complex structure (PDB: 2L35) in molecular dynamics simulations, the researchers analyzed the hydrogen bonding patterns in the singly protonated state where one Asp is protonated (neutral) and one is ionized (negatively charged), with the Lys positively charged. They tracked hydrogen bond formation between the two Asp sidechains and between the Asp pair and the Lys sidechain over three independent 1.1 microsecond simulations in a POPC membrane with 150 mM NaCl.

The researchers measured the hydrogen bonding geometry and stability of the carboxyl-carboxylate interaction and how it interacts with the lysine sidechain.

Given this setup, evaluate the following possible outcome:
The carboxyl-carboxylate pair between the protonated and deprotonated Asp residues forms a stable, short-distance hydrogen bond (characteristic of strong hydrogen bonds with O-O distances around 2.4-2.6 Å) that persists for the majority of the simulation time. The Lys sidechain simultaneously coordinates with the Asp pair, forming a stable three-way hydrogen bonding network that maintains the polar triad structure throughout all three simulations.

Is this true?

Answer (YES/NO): YES